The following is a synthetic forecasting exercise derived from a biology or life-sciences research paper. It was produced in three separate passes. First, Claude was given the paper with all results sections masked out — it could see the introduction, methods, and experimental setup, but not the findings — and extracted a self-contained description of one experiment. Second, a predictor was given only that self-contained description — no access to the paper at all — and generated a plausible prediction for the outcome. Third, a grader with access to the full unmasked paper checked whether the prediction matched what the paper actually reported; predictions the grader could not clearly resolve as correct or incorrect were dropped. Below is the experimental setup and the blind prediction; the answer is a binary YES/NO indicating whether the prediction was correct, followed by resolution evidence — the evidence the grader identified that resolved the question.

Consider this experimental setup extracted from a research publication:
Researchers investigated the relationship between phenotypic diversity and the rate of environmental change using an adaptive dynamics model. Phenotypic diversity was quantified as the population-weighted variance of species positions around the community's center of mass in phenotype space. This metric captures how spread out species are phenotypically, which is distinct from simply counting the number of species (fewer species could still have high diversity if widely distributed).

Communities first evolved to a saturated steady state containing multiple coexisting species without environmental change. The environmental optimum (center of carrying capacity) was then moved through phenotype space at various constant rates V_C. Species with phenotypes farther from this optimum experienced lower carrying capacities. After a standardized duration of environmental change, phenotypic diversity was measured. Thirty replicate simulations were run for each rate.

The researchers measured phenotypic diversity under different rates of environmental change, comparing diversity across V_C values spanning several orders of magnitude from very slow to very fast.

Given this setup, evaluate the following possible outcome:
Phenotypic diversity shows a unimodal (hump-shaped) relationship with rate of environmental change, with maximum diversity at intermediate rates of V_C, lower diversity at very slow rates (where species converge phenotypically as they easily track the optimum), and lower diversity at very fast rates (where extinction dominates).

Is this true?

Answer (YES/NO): NO